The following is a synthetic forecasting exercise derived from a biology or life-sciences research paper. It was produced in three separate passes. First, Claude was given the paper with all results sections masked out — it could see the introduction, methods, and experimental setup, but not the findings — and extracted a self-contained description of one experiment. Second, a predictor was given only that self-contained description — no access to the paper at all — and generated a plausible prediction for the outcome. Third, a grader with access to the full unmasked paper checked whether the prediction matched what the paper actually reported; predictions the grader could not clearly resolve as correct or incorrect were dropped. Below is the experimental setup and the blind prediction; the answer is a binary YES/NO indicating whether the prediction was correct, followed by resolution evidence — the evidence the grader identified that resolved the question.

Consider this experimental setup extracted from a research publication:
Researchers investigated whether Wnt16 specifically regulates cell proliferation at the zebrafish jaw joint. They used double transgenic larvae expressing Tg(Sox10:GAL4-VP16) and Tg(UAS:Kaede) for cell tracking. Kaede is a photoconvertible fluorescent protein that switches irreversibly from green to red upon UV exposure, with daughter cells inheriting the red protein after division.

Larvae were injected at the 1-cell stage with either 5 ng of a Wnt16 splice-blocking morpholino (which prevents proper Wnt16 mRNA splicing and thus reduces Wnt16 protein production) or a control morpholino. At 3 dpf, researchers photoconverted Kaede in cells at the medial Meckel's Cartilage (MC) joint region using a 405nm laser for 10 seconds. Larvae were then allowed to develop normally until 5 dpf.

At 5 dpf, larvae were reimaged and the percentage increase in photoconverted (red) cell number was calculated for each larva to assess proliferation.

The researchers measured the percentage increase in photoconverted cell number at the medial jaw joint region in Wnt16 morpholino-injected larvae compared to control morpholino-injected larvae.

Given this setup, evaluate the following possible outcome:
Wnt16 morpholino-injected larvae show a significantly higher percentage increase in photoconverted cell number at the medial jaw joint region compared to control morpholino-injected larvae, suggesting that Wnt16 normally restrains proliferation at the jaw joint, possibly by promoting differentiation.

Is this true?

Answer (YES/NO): NO